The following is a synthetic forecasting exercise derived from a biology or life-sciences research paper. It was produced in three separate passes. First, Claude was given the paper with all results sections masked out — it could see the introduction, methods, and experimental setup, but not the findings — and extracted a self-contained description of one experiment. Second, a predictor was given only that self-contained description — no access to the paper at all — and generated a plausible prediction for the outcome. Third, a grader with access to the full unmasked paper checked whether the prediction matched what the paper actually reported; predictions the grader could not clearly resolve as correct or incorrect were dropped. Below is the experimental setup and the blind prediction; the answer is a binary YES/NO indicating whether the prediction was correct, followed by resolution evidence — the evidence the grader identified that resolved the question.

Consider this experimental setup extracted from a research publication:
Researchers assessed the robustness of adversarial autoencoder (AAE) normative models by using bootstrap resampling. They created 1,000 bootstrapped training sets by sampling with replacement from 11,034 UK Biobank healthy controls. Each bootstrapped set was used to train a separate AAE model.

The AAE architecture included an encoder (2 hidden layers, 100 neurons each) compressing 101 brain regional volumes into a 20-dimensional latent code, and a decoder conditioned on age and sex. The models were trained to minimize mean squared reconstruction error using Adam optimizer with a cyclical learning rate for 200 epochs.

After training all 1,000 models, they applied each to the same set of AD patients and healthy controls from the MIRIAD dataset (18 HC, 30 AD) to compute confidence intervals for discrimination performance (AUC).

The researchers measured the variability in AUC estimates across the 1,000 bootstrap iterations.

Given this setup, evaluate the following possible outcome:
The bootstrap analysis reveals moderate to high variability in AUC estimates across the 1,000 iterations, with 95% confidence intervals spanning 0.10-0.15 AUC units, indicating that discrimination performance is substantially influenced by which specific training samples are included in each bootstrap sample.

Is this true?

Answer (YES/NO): YES